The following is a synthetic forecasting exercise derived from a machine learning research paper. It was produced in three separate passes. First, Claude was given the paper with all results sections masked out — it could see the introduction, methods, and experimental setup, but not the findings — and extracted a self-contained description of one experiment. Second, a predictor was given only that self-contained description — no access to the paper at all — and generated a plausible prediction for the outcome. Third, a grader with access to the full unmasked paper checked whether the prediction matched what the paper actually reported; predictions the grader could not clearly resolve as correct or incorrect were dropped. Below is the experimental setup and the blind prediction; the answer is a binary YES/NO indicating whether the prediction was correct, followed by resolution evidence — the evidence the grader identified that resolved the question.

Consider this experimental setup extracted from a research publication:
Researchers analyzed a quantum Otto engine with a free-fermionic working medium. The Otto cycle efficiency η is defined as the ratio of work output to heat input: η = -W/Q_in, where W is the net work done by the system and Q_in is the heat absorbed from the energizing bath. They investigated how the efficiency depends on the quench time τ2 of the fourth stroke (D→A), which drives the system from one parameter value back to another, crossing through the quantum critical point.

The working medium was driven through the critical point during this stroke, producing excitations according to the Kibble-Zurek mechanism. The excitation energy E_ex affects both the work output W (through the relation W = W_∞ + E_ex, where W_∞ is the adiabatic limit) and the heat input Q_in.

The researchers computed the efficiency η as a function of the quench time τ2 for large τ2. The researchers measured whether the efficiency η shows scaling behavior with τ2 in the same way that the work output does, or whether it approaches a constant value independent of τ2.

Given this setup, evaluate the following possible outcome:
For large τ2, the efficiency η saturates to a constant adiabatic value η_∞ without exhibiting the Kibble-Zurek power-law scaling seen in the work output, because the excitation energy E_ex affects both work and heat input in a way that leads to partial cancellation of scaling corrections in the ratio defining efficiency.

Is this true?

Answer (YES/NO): YES